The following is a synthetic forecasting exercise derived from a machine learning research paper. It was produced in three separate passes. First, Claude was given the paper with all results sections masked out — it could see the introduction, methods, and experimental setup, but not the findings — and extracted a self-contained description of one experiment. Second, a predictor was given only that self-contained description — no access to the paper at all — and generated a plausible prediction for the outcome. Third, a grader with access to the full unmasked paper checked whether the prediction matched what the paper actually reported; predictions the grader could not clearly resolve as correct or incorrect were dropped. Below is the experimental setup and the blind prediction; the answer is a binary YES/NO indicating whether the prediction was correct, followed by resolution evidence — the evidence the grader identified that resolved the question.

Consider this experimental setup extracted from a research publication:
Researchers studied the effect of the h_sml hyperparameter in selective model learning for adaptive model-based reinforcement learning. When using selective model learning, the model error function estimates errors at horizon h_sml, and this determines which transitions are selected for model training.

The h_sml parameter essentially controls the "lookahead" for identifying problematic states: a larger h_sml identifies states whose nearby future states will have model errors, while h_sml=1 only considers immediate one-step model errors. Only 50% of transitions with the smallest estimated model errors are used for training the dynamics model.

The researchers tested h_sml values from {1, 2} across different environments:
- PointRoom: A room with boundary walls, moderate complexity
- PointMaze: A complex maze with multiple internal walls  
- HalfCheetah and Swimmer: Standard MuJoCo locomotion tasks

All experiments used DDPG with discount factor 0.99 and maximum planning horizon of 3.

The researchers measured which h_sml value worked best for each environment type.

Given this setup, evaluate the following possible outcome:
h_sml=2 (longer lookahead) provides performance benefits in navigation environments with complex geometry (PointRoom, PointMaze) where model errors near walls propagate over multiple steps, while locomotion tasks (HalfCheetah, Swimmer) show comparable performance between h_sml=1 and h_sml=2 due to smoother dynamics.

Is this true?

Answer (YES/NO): NO